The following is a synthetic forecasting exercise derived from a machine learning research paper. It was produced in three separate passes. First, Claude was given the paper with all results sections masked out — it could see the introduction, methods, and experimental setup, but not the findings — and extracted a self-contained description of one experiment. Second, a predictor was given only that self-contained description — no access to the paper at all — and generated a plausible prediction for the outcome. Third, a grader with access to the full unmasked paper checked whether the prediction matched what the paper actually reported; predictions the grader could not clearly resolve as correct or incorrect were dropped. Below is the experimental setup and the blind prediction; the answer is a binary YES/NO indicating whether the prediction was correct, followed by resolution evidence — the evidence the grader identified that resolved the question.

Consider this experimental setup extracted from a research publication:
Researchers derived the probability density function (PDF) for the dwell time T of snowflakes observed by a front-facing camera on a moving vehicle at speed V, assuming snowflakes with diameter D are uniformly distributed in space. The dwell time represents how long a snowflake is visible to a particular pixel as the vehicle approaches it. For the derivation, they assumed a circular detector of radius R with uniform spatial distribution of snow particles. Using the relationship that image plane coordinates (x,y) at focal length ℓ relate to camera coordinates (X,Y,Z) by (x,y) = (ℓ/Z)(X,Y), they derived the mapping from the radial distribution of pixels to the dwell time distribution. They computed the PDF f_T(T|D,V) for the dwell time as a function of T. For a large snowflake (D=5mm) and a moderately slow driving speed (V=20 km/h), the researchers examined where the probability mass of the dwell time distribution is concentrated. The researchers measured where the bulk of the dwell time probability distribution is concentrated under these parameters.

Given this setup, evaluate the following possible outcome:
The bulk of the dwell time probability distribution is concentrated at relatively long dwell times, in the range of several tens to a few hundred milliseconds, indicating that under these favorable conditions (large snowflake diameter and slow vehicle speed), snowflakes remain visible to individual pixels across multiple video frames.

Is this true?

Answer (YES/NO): NO